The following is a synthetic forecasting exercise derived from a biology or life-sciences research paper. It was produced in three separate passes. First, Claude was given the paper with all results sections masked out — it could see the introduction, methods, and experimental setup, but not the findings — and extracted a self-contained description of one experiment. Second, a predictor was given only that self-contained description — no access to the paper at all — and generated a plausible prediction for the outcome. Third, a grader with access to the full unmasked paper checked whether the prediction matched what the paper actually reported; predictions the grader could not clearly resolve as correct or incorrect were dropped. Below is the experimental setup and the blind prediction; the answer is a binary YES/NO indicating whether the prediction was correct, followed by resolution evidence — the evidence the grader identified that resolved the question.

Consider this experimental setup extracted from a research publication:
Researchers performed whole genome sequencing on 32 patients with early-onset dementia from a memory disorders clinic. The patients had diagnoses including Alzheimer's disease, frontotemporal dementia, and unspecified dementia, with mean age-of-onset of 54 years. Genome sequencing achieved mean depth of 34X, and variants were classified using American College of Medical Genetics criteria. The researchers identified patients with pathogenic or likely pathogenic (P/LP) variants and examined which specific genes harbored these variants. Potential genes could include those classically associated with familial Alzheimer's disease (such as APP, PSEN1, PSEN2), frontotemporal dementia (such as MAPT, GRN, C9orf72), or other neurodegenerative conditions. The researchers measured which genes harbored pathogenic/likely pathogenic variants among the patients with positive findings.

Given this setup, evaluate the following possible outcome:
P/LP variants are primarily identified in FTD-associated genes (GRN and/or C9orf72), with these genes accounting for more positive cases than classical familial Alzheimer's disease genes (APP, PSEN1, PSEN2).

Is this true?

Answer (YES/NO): NO